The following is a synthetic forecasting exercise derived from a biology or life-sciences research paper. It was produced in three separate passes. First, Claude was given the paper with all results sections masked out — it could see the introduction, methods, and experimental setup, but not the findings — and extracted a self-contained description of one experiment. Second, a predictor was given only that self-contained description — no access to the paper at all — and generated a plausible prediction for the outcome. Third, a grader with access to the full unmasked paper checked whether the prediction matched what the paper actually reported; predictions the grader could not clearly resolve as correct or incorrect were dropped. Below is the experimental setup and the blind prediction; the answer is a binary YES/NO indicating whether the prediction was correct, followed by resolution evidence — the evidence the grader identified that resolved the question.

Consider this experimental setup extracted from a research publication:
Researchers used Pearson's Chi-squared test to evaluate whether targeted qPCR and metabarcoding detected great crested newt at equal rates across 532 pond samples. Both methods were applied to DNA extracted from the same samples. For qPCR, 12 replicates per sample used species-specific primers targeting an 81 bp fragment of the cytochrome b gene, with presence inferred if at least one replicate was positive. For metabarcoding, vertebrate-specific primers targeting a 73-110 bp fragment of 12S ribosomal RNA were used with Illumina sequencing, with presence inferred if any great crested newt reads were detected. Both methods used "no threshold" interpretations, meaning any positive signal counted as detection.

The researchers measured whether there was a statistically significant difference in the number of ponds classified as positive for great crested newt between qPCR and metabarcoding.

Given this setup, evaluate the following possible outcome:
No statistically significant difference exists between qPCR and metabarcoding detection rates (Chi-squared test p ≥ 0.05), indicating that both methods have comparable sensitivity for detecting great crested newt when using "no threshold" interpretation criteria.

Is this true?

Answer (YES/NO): NO